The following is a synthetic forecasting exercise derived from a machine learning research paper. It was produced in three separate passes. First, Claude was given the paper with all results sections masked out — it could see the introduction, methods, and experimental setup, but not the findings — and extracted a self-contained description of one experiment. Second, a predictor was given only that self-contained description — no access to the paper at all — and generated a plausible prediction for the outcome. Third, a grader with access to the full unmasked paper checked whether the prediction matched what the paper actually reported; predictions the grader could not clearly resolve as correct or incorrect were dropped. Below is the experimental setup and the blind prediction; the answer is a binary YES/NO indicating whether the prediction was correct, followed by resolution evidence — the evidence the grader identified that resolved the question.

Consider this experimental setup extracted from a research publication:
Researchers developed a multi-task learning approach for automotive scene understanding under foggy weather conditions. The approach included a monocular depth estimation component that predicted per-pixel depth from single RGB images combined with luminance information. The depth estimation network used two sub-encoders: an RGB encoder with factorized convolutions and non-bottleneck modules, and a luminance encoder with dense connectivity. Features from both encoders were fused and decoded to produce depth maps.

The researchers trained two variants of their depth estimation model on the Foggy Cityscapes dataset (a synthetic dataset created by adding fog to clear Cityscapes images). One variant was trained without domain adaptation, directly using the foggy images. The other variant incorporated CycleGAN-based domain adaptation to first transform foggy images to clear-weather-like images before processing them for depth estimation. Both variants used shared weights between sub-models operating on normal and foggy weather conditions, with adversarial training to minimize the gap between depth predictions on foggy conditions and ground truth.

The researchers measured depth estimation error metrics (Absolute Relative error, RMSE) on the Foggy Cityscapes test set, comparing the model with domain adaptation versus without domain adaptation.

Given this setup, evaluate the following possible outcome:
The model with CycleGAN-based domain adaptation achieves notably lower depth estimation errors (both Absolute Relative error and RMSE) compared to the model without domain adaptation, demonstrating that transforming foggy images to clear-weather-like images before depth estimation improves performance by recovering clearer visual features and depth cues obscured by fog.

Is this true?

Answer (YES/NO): NO